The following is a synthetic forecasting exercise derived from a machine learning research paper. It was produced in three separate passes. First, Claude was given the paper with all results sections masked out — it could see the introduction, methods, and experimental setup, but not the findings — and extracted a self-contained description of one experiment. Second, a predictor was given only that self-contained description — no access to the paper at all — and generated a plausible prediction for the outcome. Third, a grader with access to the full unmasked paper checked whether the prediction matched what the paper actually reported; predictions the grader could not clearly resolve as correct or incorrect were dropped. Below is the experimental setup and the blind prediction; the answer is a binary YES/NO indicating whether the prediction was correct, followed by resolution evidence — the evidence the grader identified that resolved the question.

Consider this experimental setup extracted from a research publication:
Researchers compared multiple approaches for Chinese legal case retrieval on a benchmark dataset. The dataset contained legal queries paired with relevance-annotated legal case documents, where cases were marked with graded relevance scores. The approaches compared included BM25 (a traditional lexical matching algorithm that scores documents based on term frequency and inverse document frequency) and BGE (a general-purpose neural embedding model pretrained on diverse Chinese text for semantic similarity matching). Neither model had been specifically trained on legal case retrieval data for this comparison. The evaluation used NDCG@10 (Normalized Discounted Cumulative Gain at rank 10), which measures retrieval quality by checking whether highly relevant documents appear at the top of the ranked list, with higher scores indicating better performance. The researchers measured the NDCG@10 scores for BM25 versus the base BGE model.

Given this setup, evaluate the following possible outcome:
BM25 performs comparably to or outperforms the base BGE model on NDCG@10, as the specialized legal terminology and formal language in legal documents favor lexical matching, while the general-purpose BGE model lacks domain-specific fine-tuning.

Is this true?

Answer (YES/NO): NO